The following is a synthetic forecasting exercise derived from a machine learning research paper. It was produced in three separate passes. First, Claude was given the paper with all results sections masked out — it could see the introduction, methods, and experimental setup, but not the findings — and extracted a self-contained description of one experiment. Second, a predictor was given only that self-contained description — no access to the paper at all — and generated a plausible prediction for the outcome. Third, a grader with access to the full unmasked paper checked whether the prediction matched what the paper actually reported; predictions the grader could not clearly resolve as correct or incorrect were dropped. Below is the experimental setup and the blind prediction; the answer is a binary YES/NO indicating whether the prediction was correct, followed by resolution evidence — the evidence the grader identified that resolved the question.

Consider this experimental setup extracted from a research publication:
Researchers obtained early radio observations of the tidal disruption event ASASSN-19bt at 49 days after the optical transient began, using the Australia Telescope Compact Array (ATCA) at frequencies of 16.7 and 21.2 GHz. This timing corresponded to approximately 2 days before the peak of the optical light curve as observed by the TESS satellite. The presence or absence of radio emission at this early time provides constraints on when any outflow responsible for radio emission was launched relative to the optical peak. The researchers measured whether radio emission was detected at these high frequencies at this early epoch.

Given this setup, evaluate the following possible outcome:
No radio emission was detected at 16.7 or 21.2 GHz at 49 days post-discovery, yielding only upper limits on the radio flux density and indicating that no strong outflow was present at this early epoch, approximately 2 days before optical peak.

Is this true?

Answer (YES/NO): NO